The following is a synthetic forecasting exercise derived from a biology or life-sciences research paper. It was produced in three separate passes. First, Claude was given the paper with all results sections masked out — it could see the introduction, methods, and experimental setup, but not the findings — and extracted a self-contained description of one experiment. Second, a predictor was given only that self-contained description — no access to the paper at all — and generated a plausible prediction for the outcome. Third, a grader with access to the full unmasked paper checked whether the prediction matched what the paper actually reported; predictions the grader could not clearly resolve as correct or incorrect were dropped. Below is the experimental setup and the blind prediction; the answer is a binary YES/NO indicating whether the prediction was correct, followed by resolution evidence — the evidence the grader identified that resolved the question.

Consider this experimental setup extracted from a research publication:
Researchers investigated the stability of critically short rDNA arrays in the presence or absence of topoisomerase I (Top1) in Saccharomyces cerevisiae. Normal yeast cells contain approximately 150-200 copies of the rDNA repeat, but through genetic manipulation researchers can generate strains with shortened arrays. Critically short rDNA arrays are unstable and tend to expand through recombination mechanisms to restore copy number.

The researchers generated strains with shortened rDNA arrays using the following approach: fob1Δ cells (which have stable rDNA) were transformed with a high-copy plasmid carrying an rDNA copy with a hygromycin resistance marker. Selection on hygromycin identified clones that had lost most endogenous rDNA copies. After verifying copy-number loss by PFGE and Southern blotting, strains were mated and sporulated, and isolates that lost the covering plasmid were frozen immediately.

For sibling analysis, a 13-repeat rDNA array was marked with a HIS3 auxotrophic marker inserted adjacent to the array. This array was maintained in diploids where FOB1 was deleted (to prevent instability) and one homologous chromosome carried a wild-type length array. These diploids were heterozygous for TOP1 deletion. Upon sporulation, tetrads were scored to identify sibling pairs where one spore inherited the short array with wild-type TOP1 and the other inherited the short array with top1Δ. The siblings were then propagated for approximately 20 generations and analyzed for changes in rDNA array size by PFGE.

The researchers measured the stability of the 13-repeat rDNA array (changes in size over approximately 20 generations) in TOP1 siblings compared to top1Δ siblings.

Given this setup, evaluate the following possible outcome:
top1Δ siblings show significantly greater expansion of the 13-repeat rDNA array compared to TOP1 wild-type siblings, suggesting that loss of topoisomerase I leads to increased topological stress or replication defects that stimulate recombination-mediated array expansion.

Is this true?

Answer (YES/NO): YES